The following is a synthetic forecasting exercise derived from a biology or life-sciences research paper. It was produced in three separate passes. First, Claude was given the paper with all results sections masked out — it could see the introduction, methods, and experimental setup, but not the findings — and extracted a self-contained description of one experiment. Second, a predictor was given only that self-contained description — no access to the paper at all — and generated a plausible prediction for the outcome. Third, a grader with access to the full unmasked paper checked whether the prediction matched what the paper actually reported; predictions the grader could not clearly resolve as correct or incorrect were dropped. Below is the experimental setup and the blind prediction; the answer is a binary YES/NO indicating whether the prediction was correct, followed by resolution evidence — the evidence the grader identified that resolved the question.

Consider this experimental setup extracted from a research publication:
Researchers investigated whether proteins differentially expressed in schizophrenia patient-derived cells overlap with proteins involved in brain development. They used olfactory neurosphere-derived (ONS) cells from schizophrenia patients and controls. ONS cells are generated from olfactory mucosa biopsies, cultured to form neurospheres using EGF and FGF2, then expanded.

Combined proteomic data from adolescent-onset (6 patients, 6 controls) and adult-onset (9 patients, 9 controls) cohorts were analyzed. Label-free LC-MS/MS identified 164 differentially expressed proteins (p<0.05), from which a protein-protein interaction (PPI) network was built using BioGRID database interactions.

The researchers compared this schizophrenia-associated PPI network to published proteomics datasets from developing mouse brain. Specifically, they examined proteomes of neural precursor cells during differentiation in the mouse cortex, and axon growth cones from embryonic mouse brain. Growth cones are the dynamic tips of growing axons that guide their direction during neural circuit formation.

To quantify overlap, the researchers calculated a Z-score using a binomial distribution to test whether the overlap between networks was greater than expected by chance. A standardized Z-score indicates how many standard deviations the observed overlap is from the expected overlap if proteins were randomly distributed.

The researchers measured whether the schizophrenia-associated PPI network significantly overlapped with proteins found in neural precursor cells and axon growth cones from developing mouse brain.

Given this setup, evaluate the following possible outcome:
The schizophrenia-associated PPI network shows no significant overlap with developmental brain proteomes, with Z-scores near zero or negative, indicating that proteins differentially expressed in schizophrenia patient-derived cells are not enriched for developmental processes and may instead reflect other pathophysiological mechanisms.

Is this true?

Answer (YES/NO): NO